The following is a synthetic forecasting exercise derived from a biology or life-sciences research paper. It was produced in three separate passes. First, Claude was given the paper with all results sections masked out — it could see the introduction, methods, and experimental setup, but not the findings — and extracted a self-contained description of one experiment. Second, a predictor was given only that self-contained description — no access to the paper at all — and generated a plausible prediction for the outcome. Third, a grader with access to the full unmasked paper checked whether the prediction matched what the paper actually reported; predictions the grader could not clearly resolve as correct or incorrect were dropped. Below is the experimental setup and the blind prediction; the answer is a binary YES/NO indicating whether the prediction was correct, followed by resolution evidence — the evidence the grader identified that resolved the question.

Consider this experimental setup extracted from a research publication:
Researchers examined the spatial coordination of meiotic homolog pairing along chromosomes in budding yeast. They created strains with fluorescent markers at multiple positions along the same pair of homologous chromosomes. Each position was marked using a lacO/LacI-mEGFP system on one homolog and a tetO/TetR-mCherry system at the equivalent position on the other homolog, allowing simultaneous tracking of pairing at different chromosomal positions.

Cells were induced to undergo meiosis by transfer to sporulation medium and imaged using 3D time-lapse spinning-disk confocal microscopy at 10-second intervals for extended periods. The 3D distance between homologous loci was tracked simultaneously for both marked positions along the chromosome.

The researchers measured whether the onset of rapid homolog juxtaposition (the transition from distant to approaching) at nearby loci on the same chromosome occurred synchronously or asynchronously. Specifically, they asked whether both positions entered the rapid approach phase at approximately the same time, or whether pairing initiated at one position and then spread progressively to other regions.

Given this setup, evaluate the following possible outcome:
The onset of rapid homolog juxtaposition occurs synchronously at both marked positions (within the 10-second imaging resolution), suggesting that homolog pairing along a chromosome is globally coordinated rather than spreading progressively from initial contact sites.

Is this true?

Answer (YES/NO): NO